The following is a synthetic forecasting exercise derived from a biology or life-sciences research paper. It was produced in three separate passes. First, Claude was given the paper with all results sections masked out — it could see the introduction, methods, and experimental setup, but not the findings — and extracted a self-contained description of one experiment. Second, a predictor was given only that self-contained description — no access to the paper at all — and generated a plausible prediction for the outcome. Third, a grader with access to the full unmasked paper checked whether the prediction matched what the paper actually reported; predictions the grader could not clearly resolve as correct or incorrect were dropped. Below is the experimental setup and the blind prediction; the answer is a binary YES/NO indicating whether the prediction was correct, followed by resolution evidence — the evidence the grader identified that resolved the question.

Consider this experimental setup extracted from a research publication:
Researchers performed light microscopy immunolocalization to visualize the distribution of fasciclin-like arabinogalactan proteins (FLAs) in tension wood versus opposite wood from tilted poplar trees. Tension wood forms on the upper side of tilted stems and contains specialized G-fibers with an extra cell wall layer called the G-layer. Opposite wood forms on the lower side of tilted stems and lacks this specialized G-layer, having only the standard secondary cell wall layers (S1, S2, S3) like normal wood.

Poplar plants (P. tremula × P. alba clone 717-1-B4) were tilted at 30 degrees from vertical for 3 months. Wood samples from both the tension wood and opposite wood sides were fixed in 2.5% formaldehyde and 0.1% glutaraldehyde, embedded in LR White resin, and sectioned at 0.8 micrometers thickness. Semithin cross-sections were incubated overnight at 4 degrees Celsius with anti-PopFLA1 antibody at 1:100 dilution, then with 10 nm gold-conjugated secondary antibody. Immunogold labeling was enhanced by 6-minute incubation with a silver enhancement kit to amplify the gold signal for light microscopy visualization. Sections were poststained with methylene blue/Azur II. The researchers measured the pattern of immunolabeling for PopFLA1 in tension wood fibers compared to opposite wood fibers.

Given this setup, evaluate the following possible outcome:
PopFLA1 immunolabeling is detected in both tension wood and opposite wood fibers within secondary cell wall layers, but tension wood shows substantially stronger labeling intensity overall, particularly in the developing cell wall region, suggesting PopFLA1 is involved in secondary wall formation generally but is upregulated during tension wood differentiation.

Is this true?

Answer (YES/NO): NO